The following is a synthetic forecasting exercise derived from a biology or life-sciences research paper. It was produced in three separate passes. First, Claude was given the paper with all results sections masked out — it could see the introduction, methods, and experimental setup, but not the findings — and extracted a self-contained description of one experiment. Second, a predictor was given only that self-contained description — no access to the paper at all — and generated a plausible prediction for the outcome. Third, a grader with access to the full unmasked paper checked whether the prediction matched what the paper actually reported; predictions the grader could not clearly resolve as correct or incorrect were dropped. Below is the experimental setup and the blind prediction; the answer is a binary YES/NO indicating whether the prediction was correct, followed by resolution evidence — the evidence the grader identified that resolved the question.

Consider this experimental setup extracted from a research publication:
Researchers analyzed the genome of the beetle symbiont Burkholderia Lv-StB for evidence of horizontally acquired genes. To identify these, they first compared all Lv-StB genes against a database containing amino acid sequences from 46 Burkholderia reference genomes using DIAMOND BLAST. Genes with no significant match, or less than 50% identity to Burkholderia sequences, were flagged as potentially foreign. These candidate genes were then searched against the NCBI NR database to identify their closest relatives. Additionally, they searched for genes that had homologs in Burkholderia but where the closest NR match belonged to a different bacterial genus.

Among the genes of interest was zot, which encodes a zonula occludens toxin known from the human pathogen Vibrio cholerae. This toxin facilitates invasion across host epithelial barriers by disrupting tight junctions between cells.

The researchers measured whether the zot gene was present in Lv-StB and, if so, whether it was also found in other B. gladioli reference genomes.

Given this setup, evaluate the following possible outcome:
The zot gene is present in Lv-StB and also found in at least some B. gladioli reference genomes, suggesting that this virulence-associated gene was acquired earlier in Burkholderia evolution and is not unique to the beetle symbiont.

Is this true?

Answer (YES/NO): NO